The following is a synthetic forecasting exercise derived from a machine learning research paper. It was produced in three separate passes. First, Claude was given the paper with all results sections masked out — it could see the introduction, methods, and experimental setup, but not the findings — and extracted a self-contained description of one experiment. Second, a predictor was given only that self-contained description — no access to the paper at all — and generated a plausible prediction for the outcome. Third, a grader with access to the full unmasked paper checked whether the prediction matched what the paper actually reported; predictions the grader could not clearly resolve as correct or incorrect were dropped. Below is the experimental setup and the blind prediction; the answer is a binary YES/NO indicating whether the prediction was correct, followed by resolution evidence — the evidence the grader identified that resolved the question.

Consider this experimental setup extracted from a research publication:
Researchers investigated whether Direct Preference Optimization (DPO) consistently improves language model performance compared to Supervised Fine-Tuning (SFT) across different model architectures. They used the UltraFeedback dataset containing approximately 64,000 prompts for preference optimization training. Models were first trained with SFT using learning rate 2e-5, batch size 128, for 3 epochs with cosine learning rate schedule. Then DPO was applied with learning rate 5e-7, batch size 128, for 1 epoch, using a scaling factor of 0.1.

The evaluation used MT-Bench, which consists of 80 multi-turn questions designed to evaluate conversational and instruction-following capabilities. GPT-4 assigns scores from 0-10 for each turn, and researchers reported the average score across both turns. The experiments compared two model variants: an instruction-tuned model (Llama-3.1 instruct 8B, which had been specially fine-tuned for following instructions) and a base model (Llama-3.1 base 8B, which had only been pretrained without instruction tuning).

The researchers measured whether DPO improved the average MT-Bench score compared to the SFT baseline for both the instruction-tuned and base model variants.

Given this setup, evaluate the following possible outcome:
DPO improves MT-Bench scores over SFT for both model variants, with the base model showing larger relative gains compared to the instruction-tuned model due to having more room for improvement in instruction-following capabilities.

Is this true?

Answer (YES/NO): NO